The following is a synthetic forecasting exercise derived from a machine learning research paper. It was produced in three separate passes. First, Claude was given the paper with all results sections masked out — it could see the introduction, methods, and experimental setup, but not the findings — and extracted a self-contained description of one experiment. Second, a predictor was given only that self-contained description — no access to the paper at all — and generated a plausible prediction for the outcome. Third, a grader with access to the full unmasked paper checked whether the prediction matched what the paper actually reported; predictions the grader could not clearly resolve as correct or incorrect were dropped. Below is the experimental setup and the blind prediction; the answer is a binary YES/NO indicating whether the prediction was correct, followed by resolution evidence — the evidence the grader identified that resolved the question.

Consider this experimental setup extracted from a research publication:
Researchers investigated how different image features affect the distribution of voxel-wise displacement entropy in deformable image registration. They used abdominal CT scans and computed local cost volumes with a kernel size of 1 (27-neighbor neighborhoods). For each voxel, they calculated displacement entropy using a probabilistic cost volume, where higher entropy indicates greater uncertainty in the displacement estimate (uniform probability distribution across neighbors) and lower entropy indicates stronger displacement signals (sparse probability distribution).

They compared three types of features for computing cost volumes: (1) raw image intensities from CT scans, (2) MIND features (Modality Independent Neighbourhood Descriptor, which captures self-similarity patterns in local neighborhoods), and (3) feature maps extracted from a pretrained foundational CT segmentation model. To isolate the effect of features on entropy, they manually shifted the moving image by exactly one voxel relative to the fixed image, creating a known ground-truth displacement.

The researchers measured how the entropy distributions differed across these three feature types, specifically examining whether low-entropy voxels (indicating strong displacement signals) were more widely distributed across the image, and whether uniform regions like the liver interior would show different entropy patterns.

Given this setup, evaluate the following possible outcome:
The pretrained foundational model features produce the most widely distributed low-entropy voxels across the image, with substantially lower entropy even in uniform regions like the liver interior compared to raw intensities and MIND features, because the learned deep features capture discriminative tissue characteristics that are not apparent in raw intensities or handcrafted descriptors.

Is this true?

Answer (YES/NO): NO